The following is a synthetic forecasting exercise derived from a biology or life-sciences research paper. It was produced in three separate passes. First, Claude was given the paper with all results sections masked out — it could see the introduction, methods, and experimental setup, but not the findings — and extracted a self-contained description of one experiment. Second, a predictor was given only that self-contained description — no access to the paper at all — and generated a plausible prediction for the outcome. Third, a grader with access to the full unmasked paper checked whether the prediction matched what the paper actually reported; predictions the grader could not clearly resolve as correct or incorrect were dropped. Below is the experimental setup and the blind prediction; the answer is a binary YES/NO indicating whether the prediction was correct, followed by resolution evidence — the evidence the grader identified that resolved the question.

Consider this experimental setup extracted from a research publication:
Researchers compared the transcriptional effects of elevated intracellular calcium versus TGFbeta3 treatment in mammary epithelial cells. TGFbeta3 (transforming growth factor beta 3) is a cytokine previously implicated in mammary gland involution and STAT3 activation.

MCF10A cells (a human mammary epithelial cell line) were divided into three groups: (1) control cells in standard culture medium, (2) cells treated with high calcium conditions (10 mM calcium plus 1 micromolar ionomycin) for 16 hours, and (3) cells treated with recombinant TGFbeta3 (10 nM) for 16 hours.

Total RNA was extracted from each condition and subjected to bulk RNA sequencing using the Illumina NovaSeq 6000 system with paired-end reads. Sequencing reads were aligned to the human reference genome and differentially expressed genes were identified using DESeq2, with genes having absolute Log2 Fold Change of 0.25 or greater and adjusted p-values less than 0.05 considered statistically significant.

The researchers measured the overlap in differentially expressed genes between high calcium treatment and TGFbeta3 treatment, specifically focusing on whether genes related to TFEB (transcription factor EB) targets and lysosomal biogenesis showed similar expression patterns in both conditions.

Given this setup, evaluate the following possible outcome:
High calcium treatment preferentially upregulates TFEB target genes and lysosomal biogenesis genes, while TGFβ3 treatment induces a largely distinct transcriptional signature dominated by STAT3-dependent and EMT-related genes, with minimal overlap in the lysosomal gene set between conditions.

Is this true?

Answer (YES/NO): NO